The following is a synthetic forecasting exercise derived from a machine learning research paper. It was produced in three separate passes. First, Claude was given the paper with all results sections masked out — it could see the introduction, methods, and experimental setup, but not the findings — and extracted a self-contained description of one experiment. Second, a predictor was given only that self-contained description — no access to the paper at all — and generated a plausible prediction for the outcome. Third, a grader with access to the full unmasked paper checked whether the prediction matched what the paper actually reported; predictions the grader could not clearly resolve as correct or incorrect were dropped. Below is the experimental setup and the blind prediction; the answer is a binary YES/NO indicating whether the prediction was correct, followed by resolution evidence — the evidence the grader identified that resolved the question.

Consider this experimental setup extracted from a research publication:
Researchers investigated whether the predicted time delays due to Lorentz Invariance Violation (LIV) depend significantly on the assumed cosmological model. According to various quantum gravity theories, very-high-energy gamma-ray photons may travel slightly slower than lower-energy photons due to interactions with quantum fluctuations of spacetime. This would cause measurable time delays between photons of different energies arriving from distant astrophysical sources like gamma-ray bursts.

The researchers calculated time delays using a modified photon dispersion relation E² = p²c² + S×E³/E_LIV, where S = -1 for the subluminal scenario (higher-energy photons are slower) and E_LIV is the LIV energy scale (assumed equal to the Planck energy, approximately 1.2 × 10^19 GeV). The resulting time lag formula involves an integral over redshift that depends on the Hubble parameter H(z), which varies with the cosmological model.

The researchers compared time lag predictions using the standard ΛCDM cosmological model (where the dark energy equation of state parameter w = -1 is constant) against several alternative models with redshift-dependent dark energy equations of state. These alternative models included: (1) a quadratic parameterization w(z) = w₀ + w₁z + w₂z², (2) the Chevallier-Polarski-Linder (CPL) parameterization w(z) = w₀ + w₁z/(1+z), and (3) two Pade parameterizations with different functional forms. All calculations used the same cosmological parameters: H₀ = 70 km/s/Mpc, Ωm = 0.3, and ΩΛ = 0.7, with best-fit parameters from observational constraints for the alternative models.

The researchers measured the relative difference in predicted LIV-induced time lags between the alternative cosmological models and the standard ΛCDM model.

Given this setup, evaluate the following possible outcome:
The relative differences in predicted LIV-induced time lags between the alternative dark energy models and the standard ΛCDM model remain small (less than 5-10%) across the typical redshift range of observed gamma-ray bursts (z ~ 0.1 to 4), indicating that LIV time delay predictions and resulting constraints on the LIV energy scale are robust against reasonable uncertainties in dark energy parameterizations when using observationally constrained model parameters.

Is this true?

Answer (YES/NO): YES